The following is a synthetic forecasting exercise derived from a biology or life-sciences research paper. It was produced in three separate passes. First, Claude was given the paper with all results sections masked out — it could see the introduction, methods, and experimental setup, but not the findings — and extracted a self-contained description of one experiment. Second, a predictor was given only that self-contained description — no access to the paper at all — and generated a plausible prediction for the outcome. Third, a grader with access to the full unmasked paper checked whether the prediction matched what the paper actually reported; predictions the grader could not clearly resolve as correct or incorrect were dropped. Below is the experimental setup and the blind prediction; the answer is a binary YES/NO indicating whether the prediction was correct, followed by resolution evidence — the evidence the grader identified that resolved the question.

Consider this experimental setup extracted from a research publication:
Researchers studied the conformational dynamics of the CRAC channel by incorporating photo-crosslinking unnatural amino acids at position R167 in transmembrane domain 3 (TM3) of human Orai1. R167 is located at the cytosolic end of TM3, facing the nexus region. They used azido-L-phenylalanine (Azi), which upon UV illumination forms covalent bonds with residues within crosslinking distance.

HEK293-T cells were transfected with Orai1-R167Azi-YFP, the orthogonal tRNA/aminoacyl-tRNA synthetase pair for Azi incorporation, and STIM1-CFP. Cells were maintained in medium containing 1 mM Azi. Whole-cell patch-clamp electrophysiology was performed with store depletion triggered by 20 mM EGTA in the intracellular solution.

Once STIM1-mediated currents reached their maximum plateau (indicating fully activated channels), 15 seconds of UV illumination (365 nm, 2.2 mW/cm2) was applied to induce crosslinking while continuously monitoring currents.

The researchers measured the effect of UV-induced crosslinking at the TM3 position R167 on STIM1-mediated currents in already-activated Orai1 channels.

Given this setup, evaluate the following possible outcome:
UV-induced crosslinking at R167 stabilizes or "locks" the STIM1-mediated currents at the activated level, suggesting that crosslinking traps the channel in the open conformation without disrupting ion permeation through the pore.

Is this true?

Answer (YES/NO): NO